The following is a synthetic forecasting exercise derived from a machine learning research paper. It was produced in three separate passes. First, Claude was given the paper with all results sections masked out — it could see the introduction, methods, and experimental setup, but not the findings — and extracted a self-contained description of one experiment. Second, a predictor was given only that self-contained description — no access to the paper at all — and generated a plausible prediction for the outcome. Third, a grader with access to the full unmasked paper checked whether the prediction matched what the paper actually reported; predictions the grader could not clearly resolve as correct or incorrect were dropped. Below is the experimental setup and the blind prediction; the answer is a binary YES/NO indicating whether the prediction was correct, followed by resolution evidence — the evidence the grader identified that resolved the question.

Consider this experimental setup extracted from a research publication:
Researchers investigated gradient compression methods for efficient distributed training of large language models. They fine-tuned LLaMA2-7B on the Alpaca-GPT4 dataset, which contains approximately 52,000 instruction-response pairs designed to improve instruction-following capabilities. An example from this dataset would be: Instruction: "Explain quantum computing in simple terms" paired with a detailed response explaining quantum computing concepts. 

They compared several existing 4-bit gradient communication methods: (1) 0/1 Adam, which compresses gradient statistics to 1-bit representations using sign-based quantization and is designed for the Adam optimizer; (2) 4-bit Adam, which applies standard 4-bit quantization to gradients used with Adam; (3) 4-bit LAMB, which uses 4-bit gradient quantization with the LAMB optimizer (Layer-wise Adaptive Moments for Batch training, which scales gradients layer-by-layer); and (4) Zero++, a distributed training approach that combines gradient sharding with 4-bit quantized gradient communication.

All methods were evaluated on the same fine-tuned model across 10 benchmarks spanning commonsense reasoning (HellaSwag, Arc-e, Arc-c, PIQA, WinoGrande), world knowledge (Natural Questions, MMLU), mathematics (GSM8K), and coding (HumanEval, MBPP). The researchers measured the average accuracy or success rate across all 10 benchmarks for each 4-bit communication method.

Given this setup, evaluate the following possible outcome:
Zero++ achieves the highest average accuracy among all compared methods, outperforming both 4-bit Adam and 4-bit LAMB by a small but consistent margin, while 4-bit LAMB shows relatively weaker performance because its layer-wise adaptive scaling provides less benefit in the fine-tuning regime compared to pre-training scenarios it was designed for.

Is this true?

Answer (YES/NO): NO